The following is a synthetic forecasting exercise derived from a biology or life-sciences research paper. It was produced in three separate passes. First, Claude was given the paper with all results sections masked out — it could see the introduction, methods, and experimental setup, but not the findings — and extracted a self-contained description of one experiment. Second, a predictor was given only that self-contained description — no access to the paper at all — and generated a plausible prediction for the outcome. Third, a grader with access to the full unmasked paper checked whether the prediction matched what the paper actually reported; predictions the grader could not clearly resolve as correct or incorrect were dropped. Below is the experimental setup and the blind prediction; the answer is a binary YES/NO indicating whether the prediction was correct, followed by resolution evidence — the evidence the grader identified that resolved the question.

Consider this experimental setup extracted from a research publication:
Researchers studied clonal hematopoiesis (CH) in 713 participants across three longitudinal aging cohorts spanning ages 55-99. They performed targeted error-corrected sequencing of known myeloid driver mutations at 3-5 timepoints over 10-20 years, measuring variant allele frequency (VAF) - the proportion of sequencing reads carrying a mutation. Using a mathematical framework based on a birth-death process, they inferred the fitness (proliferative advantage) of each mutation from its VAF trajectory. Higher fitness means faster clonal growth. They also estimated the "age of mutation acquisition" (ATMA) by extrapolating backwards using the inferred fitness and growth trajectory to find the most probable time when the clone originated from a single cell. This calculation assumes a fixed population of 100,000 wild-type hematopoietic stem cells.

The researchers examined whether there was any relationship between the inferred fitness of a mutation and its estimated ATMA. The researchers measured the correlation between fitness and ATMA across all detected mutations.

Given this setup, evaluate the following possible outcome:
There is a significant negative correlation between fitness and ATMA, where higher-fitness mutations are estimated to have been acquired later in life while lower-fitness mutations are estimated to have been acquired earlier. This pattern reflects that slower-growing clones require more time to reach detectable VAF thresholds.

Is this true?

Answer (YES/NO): NO